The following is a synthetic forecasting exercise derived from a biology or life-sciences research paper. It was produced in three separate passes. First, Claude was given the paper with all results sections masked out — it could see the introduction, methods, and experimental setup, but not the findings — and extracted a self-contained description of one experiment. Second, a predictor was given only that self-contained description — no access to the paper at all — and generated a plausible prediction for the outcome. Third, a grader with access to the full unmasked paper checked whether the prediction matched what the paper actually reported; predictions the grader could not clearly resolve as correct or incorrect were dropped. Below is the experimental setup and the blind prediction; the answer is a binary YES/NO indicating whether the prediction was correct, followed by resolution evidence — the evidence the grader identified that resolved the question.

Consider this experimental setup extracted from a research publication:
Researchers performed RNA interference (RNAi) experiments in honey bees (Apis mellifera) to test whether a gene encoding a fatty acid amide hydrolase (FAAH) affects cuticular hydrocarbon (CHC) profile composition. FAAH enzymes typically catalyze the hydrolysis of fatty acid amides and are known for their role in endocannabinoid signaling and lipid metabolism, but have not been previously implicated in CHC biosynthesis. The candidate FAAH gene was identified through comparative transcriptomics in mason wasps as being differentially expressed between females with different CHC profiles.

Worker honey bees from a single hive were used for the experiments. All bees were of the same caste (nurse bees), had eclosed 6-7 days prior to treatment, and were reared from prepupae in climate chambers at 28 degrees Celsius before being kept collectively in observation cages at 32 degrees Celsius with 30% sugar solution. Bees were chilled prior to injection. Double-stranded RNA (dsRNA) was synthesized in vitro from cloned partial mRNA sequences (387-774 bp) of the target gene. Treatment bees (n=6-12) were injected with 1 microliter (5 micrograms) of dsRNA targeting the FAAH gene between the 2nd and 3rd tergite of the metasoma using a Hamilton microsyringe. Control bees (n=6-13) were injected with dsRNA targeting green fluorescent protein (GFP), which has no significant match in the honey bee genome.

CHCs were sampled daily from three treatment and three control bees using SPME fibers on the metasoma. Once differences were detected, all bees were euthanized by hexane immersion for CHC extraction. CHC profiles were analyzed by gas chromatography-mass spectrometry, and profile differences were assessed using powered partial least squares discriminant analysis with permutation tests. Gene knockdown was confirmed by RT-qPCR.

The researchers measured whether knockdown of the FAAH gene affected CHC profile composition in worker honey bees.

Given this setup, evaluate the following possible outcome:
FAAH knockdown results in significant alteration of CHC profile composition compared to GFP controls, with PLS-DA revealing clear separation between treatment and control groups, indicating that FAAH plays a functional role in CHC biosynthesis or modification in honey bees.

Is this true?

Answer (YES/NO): YES